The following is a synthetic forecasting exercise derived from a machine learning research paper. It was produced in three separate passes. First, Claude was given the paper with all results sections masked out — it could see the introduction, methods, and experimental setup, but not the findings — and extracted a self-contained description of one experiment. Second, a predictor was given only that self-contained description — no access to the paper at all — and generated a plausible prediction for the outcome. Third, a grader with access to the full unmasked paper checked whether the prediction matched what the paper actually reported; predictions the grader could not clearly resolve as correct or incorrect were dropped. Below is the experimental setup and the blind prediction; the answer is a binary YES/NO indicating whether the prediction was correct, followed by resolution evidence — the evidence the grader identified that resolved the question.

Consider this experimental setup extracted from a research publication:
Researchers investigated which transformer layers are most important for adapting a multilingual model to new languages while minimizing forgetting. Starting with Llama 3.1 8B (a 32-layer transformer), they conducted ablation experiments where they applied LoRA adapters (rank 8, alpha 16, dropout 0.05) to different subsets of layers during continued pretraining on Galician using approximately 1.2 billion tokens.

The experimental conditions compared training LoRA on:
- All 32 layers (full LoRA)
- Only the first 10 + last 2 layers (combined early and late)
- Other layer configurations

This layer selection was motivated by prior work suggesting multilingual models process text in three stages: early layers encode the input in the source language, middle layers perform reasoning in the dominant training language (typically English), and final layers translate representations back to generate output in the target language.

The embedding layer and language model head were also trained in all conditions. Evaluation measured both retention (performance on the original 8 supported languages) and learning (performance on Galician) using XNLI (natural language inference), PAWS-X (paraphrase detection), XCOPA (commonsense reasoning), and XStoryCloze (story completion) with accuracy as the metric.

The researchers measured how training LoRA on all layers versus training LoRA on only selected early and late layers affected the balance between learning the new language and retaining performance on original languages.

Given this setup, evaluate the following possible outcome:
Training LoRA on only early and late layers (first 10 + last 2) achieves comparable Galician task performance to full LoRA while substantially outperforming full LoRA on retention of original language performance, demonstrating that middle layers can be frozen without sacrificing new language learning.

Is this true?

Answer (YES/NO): YES